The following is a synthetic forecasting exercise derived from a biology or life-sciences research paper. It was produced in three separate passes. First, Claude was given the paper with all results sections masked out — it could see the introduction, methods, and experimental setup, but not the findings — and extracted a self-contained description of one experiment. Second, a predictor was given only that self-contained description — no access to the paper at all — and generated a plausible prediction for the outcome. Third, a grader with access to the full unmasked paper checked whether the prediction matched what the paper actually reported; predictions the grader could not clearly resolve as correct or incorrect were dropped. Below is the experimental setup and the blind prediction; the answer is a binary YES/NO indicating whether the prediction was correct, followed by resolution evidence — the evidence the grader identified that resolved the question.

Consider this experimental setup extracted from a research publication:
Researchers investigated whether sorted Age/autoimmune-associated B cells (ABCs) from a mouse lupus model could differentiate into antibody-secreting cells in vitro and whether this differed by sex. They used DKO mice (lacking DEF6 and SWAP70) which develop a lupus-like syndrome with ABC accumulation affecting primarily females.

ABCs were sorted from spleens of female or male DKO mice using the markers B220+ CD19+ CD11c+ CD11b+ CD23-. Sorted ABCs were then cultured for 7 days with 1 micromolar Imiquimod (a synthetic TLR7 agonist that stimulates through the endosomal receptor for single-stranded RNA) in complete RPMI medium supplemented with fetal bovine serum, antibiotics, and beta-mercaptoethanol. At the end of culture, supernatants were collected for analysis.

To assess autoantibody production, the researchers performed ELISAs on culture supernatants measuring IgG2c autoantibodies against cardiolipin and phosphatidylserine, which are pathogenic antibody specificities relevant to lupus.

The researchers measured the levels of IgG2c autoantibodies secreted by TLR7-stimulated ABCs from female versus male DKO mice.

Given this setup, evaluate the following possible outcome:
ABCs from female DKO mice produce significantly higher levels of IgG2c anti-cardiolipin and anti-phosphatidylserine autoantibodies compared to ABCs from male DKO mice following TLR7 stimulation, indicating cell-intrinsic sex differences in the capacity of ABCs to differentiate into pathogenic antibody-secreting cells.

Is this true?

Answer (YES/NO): NO